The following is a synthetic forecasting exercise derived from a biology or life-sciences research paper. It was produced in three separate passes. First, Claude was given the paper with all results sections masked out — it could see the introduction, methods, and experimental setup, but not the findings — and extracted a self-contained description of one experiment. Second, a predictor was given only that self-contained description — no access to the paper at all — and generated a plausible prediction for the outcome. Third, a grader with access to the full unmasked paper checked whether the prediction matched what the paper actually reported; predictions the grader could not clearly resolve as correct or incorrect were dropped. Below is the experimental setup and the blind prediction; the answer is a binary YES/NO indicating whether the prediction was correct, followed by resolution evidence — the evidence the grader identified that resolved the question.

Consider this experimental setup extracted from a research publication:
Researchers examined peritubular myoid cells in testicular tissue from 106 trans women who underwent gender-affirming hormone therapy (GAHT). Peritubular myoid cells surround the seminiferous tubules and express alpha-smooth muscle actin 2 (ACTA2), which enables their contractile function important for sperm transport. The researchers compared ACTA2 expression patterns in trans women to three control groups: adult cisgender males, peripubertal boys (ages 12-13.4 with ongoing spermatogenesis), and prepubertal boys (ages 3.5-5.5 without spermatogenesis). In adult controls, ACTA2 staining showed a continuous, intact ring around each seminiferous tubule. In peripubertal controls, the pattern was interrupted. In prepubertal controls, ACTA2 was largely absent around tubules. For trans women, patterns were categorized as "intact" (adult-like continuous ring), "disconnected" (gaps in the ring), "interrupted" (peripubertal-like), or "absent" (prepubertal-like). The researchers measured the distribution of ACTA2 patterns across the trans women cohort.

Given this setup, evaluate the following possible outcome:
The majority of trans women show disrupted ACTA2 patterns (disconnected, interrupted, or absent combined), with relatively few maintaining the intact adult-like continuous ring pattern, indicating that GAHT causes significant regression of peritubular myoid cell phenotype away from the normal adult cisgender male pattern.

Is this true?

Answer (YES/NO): YES